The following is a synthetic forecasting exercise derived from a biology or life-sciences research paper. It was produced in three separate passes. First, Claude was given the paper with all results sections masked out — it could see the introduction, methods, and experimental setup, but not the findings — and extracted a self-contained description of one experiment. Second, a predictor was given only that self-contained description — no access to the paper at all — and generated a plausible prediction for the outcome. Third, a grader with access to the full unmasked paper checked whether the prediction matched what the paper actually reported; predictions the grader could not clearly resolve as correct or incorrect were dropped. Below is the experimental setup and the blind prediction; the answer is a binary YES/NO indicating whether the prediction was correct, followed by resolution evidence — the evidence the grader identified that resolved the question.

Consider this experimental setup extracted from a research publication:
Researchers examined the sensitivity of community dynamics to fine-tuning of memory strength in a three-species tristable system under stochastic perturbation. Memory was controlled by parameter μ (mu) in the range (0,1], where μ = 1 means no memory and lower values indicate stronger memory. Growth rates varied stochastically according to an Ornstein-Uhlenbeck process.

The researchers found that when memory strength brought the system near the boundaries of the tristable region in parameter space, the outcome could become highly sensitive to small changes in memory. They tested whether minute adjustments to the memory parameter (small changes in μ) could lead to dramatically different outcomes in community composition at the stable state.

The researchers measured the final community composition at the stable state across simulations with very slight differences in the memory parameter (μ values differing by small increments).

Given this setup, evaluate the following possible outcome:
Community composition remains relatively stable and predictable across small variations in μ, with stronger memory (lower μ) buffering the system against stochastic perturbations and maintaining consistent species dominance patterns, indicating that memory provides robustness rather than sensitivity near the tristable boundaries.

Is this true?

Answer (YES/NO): NO